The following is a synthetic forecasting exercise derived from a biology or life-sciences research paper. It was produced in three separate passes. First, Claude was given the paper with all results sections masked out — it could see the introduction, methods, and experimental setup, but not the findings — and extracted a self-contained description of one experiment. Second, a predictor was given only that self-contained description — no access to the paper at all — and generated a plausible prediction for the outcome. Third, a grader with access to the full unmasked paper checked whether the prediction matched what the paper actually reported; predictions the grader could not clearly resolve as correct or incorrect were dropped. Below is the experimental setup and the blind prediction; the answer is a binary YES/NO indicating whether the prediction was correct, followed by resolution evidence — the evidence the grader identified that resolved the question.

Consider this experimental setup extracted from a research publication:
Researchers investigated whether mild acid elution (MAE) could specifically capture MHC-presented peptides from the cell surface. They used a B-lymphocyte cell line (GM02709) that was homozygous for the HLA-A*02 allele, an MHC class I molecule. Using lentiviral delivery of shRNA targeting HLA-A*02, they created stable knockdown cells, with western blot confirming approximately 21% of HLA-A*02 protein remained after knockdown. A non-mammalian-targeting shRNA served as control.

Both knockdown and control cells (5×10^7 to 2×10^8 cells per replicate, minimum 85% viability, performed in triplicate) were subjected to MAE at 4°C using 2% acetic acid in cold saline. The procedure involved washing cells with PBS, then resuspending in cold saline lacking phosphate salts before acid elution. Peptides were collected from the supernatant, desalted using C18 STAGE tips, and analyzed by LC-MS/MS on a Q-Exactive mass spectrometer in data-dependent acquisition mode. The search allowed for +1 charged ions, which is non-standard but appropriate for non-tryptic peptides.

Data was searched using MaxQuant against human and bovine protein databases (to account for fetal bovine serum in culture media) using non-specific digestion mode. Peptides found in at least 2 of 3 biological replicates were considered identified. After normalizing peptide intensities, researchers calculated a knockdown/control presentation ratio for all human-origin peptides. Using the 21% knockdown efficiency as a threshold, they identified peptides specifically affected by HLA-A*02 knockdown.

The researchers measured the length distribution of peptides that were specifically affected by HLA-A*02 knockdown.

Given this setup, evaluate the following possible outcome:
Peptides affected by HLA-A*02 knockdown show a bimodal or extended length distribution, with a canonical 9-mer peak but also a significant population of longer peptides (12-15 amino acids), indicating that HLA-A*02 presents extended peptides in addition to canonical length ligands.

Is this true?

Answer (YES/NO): NO